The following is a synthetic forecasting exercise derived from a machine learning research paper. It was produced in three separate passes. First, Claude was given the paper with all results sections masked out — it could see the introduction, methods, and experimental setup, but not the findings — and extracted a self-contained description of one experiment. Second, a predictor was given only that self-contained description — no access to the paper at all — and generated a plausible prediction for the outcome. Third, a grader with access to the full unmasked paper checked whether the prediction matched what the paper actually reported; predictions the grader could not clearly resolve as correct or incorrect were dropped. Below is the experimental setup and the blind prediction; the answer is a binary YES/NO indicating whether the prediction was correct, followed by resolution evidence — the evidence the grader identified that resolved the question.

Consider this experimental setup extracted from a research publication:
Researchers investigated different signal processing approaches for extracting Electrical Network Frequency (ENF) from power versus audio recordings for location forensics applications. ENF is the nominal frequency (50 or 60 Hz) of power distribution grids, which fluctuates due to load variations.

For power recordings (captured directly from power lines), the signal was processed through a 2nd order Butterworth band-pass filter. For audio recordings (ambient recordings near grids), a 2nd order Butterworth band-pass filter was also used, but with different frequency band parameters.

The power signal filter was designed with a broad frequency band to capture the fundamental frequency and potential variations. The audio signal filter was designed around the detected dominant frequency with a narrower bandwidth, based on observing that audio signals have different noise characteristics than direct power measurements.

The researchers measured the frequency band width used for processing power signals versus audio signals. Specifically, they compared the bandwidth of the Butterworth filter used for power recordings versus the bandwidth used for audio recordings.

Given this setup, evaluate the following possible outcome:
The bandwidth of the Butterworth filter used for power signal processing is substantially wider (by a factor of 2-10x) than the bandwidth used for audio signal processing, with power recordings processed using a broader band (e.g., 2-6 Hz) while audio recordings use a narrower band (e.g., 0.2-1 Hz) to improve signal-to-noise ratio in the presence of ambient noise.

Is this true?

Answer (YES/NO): NO